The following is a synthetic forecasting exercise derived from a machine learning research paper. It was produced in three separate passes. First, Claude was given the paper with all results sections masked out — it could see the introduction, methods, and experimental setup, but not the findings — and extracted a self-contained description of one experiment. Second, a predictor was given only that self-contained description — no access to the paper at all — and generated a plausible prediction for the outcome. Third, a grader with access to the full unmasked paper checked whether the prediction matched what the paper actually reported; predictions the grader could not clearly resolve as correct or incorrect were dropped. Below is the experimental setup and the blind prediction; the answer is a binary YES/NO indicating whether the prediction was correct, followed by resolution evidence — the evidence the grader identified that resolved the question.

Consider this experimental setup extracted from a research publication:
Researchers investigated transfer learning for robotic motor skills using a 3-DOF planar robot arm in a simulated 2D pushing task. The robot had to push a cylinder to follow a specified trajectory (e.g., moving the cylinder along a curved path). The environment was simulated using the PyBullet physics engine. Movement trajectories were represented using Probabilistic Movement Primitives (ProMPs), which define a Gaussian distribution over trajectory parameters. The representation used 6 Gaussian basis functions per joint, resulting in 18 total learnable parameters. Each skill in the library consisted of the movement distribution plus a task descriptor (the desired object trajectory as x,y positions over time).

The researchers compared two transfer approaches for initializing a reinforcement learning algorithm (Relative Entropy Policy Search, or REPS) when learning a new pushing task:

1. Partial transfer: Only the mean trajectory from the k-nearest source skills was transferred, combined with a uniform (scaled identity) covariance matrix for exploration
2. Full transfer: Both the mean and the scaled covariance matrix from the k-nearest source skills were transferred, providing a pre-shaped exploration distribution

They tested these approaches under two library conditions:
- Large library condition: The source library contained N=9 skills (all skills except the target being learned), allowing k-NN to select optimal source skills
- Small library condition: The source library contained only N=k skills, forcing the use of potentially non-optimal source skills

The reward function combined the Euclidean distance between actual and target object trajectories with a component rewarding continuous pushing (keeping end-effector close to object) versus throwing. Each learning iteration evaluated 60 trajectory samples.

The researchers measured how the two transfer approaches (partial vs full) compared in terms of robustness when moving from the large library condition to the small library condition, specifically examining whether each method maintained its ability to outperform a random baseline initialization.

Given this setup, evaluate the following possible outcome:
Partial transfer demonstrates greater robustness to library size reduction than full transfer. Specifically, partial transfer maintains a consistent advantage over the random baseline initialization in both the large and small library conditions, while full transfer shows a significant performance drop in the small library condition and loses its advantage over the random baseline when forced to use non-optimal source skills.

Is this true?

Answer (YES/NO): YES